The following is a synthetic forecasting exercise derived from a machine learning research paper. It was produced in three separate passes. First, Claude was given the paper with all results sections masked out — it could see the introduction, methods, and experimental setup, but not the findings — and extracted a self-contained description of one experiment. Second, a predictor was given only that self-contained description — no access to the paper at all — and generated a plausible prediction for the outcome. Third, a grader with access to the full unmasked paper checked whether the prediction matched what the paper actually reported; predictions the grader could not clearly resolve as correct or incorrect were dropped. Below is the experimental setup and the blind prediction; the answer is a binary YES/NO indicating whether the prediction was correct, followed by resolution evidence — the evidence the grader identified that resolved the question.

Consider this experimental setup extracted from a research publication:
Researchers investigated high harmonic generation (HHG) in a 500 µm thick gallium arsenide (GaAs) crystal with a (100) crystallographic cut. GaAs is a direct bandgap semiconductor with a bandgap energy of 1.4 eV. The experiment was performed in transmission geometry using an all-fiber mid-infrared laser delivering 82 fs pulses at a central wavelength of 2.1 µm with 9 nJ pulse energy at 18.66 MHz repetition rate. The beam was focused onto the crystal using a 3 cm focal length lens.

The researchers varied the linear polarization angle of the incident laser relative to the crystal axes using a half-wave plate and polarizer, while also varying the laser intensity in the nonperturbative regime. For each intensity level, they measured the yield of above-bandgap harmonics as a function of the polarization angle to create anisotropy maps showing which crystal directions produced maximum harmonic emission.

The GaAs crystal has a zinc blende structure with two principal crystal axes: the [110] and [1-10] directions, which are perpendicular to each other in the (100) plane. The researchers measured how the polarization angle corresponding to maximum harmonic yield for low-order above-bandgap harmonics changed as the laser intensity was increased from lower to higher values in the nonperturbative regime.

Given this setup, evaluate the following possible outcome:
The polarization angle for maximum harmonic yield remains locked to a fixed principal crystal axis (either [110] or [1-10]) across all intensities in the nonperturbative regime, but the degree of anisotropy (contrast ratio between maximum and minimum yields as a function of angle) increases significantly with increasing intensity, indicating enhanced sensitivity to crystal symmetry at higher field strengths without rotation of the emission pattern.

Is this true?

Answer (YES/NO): NO